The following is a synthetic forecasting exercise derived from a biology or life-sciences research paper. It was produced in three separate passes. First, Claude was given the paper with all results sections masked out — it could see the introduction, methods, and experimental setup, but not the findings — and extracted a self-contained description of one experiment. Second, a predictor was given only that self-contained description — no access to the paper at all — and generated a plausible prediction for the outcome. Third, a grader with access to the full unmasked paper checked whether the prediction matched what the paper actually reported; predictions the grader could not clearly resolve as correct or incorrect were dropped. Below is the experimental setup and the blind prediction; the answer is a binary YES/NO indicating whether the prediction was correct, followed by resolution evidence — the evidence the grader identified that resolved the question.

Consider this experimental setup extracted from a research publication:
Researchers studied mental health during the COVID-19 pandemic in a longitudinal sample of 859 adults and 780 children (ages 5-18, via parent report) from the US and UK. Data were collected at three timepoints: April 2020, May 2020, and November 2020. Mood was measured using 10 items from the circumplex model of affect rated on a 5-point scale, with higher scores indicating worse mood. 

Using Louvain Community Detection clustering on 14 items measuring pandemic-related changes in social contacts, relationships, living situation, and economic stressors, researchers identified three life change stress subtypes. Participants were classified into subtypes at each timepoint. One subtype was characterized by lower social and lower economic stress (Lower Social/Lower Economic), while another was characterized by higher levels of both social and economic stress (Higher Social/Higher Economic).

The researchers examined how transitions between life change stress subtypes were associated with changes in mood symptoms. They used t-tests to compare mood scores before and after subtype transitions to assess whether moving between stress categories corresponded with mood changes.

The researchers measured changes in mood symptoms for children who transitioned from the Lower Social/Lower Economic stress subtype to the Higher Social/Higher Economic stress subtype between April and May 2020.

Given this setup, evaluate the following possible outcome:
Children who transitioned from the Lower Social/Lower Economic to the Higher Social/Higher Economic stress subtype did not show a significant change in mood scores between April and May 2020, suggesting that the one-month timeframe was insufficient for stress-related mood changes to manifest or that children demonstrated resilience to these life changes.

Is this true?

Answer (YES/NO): NO